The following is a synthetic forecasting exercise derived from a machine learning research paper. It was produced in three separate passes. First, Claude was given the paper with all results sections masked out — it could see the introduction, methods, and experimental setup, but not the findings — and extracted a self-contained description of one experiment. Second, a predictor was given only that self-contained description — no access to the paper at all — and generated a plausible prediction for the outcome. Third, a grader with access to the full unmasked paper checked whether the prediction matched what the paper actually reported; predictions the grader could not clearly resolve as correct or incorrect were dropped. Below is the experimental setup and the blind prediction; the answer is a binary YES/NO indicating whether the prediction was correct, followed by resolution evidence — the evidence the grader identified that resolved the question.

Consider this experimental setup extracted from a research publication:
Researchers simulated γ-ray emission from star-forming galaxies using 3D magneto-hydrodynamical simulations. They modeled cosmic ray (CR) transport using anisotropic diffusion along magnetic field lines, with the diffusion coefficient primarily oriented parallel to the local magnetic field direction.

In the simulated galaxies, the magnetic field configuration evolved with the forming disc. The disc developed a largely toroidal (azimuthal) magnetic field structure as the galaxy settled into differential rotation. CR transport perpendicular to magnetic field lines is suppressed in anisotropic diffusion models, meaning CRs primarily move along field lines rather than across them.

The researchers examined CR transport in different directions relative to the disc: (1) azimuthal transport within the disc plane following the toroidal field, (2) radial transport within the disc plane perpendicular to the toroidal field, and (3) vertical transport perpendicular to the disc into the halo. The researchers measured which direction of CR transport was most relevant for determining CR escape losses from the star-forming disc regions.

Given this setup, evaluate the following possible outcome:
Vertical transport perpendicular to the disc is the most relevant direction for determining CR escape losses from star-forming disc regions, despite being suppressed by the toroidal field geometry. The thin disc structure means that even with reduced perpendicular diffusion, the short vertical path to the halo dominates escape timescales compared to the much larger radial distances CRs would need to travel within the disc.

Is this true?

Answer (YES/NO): YES